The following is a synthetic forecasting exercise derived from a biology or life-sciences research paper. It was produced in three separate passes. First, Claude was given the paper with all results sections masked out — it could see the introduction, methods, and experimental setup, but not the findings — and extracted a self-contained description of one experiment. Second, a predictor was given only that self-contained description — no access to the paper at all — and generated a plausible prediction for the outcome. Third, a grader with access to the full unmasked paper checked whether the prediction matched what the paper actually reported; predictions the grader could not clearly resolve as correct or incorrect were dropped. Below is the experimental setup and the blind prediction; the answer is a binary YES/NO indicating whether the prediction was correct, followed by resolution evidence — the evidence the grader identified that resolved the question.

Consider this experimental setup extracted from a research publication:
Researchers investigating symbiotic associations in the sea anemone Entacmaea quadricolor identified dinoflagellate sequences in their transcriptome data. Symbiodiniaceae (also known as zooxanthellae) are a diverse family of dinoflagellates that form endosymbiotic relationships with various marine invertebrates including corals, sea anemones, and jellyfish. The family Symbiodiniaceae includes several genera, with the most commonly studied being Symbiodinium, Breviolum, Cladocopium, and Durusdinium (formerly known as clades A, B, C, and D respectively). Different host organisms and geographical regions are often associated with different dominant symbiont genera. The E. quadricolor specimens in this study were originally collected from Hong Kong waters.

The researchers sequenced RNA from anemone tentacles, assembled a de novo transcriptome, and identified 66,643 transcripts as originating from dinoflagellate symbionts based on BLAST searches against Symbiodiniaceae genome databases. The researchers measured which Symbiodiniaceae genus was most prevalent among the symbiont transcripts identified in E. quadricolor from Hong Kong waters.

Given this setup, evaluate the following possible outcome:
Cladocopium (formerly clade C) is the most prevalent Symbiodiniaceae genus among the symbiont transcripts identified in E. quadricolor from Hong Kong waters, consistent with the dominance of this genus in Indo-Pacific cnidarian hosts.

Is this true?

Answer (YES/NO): YES